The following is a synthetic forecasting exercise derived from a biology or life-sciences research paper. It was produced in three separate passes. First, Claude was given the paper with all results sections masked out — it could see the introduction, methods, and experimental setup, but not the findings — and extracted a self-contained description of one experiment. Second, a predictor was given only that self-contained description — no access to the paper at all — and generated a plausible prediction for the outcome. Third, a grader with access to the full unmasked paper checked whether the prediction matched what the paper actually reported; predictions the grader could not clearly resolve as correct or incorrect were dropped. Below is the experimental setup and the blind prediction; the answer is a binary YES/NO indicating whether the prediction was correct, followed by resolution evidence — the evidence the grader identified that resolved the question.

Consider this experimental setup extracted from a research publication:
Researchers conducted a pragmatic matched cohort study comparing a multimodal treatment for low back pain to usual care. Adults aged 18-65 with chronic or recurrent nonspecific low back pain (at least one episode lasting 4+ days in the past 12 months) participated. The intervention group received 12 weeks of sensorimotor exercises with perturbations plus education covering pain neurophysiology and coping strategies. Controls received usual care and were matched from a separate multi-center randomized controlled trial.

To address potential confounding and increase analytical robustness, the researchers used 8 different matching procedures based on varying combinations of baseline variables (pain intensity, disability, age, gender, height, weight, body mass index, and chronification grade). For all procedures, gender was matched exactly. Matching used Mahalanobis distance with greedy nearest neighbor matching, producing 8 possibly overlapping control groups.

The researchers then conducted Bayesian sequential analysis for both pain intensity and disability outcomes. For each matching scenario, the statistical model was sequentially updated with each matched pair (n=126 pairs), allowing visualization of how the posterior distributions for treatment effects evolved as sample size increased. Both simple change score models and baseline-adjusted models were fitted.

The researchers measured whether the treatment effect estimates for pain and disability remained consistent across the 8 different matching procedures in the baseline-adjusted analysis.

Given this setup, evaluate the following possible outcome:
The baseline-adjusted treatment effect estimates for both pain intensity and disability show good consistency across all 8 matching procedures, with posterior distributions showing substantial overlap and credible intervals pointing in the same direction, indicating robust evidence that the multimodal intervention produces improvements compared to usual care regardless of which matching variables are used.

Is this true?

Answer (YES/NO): NO